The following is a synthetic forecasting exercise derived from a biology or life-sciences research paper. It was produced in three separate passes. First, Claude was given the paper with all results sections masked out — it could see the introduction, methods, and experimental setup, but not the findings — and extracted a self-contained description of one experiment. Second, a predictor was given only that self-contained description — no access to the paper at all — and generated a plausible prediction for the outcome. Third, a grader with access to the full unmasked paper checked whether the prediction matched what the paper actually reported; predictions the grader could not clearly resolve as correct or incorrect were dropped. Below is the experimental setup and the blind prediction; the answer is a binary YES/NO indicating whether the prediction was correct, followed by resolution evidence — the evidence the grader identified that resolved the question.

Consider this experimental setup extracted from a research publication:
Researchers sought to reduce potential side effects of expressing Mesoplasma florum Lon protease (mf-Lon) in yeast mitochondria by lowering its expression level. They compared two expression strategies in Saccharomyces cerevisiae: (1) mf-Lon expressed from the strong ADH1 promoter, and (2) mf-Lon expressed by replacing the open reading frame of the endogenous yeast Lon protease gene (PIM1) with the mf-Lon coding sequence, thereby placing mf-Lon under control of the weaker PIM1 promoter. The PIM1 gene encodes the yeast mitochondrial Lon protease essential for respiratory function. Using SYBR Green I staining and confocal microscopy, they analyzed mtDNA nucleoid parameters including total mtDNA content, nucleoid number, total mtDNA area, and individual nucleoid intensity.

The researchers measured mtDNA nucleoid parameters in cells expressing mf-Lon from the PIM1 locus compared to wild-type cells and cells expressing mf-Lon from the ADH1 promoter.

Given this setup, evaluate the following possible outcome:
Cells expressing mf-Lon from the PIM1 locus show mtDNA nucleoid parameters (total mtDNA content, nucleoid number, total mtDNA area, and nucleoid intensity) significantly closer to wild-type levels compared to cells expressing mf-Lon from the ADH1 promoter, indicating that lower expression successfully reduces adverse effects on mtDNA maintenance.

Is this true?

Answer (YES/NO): NO